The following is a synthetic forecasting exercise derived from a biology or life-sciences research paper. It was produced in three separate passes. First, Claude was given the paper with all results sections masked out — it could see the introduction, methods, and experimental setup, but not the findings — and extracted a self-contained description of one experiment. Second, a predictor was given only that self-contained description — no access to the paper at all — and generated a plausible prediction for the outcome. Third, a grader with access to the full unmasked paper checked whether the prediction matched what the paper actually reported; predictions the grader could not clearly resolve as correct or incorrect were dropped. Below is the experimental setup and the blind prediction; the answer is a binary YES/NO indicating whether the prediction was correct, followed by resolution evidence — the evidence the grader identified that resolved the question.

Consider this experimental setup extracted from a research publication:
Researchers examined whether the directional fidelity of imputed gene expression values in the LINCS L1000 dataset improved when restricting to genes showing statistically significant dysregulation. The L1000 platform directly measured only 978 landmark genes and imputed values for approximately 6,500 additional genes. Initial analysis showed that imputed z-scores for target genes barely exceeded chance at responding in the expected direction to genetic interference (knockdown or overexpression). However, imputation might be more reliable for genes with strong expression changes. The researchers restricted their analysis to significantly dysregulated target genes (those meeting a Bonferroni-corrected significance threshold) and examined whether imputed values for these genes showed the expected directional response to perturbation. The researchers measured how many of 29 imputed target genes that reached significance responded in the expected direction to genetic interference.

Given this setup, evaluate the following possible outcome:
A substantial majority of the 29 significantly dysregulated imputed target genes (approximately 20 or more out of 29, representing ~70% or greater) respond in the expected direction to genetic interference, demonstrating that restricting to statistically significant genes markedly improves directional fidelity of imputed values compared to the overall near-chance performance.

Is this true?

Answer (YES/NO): YES